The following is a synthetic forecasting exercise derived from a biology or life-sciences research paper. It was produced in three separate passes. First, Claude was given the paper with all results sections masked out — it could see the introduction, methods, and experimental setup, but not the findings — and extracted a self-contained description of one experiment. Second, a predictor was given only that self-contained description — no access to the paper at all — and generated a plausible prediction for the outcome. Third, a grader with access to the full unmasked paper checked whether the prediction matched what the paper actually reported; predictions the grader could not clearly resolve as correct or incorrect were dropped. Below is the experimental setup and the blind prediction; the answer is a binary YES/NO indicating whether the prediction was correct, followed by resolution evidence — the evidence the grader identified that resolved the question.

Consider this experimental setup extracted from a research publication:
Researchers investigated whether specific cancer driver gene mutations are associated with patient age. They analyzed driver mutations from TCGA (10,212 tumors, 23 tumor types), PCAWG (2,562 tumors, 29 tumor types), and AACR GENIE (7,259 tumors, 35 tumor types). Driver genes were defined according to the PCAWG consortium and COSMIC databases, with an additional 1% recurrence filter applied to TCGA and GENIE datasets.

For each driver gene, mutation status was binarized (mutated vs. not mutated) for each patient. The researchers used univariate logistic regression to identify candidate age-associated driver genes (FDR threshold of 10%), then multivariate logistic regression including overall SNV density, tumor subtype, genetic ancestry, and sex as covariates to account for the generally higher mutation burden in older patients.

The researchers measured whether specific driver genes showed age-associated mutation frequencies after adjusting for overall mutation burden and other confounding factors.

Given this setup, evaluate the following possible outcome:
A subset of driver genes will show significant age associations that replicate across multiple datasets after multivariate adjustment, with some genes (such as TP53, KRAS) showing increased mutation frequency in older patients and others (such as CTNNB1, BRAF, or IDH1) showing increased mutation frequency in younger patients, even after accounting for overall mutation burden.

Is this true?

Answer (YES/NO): NO